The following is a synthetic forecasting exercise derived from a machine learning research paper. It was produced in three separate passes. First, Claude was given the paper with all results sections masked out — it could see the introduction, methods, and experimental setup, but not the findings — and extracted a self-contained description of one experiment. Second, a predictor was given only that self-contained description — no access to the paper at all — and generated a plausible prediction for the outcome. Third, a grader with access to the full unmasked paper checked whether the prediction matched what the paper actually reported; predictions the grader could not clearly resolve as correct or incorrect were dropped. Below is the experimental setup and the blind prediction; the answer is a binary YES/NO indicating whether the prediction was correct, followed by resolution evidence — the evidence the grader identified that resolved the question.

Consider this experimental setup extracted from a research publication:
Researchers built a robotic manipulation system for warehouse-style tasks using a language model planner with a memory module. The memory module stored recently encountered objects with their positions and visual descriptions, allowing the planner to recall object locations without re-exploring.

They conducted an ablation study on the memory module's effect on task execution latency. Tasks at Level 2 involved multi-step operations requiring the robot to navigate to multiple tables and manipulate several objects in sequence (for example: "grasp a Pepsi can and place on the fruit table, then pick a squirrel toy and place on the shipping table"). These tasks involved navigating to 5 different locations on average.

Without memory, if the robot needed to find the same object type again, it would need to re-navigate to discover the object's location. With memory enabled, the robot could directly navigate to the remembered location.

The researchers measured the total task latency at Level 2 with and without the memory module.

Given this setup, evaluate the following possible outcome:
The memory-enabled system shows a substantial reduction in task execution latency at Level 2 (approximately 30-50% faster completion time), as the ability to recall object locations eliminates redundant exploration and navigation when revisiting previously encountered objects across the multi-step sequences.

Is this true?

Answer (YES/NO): YES